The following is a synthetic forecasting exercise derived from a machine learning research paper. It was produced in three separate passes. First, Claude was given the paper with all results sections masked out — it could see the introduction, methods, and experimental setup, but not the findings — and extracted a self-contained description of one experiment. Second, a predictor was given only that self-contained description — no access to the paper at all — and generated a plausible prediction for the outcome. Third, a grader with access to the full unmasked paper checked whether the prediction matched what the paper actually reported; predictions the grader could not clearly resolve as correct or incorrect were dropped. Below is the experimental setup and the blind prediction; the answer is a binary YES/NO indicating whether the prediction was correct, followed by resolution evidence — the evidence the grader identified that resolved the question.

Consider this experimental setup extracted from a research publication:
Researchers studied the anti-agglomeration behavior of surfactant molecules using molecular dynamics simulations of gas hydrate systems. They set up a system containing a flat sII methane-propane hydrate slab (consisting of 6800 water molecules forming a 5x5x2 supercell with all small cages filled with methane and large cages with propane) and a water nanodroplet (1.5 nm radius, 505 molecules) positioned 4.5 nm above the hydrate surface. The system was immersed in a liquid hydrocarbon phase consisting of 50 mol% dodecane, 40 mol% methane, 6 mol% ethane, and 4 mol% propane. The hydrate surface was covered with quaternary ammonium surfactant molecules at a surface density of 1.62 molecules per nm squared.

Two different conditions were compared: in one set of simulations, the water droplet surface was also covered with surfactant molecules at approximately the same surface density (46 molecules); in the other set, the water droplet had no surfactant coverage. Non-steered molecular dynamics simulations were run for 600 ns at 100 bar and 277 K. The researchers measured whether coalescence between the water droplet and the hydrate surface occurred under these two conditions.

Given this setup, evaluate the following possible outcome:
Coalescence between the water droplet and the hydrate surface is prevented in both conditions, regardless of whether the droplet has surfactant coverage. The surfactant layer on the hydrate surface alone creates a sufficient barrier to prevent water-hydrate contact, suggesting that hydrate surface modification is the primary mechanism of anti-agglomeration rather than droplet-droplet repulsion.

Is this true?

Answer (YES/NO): NO